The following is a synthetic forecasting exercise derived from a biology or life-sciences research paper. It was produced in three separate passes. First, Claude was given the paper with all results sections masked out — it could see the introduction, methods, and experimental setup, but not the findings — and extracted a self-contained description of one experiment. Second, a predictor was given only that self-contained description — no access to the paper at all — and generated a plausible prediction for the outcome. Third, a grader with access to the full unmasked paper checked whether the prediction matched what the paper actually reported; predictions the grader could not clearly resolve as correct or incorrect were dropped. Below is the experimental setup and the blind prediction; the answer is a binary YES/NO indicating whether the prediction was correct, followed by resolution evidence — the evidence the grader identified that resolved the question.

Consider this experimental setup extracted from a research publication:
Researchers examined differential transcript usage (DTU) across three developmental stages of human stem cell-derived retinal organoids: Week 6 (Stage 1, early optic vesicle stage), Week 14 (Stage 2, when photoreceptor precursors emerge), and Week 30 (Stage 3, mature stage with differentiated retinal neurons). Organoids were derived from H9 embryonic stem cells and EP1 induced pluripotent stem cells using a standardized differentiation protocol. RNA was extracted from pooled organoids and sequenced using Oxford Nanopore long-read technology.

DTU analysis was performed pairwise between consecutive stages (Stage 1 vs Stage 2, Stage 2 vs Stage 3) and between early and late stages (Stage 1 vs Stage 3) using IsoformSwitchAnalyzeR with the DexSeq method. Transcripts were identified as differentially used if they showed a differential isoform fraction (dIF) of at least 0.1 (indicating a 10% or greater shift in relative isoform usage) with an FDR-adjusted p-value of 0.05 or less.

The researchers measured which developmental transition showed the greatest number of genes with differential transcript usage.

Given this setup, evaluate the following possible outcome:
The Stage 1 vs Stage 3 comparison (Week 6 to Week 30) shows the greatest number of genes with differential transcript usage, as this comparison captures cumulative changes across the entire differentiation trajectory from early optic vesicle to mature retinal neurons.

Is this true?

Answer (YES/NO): YES